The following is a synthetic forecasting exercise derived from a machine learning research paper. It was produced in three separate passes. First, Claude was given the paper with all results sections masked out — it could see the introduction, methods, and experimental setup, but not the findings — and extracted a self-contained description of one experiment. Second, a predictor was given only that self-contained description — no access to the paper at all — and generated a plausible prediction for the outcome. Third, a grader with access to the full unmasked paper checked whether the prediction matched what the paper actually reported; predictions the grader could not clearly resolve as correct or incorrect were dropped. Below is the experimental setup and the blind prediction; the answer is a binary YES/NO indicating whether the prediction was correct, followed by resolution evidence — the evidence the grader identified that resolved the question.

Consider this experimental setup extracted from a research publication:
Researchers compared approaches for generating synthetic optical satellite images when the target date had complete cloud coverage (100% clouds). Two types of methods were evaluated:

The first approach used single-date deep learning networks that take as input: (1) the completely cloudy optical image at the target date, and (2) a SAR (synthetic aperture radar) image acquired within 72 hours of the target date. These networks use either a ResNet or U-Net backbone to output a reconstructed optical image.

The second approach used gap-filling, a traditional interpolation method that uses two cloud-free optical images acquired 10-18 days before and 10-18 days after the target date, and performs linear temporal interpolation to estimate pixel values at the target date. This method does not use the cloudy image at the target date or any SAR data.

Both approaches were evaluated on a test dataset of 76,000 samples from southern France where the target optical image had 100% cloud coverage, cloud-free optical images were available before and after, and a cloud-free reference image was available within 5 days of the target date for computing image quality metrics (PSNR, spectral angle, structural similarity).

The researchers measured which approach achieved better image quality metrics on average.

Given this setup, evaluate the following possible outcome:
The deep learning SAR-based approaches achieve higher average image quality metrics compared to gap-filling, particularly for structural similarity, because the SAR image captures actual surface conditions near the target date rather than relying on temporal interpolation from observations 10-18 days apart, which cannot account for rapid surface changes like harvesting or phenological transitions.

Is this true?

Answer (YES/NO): NO